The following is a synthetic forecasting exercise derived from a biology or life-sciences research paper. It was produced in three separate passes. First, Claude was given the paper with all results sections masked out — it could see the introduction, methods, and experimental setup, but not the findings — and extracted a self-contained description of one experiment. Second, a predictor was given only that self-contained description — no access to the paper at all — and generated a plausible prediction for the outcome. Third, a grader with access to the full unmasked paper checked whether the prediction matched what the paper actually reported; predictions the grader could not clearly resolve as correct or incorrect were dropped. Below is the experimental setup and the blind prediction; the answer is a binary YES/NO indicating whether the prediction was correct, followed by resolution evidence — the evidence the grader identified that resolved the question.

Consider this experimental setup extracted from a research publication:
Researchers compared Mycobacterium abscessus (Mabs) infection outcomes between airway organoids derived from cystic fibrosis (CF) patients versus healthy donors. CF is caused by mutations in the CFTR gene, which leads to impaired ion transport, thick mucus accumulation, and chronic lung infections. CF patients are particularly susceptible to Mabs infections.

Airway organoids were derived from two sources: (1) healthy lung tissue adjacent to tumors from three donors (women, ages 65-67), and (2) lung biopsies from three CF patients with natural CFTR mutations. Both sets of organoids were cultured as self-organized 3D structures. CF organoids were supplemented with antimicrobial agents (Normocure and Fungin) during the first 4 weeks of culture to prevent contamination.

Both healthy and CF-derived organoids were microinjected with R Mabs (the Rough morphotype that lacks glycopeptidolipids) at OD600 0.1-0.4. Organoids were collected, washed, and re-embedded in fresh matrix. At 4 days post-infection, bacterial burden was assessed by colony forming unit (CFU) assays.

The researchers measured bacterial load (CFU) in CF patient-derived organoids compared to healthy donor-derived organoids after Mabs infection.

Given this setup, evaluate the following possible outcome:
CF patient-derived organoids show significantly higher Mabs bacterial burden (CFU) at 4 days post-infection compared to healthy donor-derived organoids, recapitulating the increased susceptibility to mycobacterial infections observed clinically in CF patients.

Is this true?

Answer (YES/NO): YES